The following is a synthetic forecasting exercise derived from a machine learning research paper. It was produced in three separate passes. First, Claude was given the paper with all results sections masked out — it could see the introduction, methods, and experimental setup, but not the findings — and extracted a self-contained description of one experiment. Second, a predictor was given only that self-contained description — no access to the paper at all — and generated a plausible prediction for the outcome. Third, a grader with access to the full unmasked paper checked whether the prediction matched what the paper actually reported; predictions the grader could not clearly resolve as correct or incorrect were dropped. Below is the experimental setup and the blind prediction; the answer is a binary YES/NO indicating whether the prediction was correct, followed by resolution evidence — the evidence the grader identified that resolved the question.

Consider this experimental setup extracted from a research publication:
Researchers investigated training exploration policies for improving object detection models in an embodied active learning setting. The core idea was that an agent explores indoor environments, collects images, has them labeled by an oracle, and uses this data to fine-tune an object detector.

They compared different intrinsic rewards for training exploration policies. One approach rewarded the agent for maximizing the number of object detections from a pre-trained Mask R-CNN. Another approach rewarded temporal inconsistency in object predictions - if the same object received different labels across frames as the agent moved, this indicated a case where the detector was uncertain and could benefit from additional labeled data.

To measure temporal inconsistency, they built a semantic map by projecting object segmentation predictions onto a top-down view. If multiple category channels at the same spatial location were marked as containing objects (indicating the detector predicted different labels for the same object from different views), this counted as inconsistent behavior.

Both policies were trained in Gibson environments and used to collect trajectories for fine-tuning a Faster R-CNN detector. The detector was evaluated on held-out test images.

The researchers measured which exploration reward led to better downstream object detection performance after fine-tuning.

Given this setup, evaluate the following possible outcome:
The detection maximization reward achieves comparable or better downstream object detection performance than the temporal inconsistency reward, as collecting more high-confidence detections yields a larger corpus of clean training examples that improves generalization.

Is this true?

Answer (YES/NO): NO